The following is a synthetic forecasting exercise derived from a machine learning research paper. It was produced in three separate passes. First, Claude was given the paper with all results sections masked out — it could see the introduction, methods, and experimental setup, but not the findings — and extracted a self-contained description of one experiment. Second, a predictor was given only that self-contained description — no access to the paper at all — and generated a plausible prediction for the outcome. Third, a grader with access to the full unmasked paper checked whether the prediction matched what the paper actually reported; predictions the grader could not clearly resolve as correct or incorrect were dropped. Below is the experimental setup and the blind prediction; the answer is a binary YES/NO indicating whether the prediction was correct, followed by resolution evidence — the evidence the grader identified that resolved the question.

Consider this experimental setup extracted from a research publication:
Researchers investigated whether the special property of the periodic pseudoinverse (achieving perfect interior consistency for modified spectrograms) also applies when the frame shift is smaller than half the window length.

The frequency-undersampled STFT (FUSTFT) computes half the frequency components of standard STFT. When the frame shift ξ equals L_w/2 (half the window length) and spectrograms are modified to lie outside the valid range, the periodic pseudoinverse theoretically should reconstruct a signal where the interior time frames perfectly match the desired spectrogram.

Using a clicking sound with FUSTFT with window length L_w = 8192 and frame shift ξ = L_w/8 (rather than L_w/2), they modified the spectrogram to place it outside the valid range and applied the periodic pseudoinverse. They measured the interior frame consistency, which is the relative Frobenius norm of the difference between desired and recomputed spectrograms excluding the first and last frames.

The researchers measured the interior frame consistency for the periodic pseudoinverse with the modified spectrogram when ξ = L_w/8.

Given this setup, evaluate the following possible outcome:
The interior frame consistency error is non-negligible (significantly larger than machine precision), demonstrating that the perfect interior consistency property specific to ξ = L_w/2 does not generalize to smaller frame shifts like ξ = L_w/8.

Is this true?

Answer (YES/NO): YES